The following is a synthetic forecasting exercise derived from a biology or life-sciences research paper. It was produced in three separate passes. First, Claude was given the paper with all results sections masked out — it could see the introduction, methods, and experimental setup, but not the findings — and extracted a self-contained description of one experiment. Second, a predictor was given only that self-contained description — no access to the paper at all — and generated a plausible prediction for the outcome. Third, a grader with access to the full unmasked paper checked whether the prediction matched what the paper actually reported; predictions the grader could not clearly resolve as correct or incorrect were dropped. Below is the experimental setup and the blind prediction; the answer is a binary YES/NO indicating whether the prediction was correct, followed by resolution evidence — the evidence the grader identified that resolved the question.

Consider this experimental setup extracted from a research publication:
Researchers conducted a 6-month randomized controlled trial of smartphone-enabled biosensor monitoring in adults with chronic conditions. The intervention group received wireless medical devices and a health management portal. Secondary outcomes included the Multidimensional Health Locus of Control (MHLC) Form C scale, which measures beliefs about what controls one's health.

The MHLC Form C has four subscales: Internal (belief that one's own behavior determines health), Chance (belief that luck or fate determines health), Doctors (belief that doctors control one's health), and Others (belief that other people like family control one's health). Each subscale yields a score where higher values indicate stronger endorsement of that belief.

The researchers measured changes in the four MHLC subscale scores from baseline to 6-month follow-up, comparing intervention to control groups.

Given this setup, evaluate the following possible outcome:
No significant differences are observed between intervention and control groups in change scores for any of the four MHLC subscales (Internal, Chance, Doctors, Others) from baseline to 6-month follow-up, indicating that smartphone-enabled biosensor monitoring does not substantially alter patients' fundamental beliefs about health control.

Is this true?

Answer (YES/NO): NO